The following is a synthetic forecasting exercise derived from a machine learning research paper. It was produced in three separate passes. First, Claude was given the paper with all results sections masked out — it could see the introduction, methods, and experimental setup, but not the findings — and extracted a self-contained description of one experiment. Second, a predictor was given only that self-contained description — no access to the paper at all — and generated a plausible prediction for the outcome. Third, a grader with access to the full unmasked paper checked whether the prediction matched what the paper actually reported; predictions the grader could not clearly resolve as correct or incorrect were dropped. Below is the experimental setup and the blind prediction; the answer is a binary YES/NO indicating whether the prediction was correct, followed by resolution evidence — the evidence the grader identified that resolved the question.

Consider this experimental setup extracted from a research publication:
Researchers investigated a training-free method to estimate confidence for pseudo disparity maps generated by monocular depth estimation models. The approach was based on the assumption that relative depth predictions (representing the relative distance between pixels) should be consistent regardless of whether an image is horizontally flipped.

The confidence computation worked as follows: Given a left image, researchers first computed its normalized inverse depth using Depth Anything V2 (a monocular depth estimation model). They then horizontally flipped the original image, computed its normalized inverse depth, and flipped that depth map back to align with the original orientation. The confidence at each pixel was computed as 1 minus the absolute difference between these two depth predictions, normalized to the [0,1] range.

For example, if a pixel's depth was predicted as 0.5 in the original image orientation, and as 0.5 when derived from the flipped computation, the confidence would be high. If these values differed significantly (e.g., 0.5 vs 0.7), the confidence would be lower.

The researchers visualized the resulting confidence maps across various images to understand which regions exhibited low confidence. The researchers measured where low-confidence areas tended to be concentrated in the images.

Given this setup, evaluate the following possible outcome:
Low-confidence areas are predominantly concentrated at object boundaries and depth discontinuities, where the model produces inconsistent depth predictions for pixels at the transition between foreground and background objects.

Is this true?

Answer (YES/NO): NO